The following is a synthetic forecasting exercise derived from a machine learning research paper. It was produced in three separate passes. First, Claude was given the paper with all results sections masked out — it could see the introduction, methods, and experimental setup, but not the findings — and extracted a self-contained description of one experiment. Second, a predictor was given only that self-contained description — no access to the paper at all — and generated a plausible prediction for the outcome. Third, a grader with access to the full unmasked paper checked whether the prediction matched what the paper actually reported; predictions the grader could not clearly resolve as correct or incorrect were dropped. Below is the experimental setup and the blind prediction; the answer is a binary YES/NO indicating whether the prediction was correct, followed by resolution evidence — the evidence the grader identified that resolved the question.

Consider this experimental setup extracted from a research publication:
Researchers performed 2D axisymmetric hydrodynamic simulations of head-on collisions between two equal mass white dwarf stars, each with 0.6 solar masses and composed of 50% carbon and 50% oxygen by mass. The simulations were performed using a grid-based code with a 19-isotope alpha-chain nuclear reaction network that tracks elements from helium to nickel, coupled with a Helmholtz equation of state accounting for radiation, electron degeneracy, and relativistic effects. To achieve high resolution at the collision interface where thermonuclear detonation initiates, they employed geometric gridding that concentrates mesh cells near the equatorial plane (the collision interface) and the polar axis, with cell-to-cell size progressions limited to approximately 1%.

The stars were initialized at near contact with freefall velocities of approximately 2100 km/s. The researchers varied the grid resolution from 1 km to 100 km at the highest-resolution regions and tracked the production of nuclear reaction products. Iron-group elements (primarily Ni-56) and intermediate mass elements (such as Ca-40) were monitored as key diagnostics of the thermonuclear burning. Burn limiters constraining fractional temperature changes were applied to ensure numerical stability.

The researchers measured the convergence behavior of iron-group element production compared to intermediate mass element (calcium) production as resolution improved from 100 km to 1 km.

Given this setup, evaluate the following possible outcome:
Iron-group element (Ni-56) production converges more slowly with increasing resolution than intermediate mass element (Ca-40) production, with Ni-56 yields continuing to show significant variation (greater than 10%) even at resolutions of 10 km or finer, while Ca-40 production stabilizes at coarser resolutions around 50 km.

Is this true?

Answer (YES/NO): NO